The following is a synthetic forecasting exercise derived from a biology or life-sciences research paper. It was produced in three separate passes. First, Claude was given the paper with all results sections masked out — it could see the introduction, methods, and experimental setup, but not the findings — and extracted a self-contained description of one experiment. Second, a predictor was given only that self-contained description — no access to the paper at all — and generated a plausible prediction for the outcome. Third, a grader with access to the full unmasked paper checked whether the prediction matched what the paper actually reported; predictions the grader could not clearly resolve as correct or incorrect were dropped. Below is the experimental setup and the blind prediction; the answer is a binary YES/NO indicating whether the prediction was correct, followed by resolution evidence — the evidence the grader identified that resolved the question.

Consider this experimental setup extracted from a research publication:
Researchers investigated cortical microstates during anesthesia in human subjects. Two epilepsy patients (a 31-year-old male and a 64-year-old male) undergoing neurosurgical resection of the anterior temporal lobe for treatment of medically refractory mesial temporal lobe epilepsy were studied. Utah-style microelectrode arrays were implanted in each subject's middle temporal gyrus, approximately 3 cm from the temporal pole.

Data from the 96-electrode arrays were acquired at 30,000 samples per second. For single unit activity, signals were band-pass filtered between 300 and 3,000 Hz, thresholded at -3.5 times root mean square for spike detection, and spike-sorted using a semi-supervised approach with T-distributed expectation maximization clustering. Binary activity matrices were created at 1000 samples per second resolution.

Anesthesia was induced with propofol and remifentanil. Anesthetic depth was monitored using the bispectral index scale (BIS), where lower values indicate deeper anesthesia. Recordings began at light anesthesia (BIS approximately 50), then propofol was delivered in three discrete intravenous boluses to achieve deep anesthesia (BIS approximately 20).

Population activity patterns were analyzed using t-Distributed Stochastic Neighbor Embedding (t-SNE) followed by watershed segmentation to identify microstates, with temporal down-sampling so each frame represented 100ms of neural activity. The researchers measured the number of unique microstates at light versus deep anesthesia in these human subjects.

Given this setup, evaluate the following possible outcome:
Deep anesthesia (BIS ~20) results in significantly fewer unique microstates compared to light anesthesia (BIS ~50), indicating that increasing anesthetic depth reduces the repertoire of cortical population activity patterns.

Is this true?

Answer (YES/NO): YES